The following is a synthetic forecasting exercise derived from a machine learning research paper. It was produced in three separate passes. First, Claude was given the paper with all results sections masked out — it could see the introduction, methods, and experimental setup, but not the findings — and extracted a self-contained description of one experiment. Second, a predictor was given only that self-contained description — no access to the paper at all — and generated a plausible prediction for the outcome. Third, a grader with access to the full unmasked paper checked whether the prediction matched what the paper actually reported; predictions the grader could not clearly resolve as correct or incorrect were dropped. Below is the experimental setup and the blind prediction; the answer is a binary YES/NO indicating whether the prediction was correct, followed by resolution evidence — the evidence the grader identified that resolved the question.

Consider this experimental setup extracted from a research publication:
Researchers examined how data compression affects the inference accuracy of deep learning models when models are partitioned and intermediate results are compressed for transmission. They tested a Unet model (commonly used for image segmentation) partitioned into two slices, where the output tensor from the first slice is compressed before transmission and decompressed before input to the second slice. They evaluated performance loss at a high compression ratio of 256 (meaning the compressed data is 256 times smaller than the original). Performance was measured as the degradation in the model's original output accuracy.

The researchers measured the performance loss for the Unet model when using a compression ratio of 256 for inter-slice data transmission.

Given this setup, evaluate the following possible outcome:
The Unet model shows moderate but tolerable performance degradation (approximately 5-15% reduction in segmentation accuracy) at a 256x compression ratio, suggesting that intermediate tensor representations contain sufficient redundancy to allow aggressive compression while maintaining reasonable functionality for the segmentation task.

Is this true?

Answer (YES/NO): NO